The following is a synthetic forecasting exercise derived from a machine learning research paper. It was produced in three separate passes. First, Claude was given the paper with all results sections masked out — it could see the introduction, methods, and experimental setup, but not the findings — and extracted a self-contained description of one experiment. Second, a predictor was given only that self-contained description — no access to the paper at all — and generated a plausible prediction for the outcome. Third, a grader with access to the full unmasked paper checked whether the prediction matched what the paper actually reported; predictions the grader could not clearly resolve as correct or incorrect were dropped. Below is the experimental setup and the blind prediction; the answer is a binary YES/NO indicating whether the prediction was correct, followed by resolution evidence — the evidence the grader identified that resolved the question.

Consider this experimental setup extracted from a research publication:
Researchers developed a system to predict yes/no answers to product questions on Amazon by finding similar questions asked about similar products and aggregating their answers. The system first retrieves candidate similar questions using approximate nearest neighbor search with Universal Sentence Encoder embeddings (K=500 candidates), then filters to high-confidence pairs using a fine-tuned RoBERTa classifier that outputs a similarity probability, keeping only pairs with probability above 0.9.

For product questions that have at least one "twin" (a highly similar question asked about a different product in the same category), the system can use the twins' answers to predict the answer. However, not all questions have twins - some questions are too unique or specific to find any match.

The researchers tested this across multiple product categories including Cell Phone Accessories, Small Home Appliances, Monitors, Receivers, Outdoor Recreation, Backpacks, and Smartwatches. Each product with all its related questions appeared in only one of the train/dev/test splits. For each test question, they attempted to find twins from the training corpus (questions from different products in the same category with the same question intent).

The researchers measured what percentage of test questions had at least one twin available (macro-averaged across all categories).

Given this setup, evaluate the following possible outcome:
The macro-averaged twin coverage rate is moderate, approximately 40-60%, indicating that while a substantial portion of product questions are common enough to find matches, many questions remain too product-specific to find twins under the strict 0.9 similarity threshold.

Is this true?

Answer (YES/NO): NO